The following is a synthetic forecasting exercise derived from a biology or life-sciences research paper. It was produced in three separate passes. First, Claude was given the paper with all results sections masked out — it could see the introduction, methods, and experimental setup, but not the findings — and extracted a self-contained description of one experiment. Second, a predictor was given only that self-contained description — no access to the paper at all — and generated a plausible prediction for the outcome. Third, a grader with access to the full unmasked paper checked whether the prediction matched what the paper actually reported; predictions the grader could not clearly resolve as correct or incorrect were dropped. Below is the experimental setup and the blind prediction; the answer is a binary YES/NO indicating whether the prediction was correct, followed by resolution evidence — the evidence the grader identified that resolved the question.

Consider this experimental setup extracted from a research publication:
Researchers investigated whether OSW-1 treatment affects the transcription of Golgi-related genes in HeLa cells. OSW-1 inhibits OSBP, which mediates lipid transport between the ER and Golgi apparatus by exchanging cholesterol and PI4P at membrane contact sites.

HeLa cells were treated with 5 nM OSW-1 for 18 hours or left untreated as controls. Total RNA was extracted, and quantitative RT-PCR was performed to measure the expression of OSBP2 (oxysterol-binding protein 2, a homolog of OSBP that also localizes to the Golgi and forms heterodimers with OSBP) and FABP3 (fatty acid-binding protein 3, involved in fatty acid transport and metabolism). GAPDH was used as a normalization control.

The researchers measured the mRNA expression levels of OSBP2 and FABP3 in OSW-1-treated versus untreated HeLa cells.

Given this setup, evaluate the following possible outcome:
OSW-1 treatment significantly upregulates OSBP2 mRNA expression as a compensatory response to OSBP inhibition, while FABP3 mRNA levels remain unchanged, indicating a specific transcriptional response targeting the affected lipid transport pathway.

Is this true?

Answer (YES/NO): NO